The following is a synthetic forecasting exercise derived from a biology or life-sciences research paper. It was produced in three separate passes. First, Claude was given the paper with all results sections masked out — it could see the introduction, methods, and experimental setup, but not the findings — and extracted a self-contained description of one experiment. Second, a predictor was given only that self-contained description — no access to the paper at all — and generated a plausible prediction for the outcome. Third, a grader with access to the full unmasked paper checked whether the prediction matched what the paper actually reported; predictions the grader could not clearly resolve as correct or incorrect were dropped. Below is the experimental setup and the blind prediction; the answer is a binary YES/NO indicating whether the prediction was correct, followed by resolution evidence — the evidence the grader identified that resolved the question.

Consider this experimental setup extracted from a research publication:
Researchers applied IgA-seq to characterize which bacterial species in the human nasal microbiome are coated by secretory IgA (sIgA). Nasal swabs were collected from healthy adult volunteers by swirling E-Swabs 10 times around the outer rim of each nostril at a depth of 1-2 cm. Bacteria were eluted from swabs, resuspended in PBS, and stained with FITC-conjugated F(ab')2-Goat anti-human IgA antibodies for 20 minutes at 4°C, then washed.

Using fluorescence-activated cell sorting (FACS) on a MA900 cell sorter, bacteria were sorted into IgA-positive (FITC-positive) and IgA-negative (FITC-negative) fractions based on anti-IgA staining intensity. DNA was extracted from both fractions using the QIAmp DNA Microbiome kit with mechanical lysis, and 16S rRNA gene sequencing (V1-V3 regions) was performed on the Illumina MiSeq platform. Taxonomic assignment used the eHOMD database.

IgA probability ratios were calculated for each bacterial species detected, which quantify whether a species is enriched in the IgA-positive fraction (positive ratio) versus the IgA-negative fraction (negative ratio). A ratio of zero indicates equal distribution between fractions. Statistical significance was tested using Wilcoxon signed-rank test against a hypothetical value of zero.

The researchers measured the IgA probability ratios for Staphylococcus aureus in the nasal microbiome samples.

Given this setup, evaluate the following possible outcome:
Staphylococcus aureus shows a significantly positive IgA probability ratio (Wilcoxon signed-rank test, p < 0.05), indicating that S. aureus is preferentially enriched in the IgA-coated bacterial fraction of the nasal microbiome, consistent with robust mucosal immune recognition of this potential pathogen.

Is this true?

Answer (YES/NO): NO